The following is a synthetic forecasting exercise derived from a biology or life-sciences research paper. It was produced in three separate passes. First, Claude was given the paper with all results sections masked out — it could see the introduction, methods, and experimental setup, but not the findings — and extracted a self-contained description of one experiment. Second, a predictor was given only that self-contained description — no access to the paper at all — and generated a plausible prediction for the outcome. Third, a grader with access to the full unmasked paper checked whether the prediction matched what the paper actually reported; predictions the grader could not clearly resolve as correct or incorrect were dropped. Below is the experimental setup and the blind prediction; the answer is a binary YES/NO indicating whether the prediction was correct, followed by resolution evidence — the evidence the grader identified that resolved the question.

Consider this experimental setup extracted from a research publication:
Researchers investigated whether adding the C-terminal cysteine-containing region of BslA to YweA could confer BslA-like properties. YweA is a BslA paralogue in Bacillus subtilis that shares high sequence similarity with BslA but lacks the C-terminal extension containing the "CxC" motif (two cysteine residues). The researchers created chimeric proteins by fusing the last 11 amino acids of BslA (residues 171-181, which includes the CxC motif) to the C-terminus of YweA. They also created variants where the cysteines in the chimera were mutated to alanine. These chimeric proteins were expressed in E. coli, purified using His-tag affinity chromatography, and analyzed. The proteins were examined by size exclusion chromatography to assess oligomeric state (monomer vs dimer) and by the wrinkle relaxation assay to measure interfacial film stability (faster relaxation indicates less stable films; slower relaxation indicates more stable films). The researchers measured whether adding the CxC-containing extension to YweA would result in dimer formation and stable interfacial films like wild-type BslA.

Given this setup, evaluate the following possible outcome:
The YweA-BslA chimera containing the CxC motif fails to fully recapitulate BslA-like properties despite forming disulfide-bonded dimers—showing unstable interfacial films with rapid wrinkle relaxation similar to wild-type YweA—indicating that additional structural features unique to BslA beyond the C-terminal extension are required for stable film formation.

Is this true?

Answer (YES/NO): YES